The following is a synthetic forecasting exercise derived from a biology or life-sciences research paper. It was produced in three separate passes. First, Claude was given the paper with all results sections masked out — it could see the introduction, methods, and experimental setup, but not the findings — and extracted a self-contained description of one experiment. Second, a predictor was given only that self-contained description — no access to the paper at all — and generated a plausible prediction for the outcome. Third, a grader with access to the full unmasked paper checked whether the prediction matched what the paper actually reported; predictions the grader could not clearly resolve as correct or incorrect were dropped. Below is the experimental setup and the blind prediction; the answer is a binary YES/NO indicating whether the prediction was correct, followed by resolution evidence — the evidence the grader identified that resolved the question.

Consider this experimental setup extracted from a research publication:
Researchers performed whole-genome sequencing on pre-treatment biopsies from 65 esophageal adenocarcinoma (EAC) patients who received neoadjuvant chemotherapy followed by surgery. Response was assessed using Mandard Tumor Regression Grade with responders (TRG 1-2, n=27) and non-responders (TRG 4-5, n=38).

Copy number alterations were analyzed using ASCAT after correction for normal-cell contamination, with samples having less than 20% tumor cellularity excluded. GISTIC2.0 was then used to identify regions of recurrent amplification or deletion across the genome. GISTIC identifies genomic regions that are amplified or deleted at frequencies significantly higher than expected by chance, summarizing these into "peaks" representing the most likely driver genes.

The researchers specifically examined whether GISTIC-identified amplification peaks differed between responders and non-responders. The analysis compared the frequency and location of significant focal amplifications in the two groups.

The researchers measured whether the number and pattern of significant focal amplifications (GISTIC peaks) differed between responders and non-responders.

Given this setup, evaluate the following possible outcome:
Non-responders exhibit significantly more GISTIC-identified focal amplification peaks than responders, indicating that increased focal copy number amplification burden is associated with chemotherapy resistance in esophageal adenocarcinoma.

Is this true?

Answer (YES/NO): YES